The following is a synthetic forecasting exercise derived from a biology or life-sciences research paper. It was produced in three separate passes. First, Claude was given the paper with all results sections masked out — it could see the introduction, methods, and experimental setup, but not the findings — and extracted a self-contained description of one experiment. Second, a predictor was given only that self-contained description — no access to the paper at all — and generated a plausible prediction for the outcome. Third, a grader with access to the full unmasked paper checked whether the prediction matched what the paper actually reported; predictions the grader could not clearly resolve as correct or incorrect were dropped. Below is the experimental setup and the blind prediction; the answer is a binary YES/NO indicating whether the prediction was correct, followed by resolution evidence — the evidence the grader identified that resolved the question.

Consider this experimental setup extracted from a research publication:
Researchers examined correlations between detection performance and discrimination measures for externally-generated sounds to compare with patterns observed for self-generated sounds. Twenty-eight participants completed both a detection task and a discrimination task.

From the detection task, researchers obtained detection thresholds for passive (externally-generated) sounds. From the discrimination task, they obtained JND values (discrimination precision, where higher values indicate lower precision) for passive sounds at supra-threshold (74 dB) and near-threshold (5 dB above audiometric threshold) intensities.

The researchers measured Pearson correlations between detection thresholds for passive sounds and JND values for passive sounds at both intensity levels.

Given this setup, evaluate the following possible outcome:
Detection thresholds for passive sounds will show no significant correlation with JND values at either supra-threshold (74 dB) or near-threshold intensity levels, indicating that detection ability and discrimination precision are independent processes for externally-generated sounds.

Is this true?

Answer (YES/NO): NO